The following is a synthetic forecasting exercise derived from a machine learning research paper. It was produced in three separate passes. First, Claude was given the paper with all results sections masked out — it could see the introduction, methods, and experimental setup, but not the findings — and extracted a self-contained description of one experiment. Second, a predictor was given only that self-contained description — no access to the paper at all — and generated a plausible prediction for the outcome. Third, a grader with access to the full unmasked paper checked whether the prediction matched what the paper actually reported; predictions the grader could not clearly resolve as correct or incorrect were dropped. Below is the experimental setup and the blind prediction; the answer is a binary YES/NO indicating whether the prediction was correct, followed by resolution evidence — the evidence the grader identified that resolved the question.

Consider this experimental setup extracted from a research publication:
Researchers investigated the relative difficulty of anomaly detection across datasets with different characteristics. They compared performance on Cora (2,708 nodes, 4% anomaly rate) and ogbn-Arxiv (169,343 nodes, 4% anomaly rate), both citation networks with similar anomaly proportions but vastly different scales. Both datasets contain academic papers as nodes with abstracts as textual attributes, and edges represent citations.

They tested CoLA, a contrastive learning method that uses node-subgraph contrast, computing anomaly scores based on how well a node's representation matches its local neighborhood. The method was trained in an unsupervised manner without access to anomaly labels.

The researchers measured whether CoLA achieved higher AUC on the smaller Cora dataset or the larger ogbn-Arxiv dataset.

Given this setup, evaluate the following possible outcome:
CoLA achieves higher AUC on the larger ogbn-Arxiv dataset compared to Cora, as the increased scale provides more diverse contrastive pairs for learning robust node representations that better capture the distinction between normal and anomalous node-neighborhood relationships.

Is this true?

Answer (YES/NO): YES